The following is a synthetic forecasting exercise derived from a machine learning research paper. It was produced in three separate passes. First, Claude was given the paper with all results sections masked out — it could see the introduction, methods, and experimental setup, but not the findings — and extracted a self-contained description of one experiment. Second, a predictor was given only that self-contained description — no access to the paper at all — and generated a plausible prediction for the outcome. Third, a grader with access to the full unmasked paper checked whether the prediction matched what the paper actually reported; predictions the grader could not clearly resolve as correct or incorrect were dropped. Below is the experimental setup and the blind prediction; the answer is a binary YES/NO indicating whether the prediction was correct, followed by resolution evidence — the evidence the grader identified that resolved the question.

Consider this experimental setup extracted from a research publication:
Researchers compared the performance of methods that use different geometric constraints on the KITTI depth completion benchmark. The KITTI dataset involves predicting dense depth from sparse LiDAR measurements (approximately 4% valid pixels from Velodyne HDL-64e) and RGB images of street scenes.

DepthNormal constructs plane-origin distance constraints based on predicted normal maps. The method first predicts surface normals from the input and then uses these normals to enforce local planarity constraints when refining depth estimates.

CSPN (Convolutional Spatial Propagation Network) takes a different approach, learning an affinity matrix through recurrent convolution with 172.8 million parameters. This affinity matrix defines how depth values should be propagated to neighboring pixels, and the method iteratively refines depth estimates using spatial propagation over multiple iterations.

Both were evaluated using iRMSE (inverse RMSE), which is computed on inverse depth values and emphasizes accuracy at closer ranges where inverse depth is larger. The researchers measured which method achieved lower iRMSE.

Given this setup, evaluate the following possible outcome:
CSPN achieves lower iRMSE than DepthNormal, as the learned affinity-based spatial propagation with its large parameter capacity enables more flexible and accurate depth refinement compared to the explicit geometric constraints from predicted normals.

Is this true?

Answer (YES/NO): NO